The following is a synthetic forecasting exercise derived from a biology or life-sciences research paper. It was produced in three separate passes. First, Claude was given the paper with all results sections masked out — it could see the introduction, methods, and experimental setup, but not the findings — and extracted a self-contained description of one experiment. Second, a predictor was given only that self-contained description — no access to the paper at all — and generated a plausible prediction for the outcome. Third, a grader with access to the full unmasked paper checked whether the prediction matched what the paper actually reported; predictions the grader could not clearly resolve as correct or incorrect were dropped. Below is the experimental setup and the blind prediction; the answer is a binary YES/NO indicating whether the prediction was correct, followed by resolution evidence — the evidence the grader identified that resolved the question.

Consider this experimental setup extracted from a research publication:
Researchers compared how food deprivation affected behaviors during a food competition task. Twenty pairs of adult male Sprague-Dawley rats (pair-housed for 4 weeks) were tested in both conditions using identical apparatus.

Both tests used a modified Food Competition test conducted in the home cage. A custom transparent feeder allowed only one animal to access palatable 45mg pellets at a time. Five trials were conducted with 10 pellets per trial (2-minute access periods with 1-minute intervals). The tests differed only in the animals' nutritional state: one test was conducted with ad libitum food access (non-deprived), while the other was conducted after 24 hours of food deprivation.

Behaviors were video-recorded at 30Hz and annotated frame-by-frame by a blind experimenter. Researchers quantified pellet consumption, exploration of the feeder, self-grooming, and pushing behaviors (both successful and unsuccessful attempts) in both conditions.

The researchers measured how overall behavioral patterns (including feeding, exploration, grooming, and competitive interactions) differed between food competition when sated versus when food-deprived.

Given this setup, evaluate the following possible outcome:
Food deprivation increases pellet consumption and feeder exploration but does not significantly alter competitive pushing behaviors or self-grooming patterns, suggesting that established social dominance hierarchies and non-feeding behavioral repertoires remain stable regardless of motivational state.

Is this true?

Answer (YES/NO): YES